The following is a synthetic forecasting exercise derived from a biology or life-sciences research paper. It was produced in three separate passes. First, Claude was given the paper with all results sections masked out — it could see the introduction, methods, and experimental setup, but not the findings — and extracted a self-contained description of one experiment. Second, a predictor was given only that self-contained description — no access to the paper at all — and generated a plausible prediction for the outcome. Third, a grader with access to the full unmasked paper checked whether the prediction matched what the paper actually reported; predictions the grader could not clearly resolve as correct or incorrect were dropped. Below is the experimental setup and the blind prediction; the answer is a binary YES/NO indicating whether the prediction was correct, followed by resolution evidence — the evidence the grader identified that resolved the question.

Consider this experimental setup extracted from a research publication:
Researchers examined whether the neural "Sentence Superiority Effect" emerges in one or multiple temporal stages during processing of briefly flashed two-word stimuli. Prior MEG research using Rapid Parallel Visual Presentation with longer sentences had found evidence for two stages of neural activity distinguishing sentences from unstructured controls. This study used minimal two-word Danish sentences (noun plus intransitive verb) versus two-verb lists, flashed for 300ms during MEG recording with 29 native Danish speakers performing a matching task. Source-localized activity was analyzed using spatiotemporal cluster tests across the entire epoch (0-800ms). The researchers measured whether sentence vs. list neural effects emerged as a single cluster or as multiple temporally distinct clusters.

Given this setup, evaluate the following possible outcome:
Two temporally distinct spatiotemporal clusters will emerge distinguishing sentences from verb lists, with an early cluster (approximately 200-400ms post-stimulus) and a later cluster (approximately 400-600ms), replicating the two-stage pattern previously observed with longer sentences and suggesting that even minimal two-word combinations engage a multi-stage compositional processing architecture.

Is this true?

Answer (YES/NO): NO